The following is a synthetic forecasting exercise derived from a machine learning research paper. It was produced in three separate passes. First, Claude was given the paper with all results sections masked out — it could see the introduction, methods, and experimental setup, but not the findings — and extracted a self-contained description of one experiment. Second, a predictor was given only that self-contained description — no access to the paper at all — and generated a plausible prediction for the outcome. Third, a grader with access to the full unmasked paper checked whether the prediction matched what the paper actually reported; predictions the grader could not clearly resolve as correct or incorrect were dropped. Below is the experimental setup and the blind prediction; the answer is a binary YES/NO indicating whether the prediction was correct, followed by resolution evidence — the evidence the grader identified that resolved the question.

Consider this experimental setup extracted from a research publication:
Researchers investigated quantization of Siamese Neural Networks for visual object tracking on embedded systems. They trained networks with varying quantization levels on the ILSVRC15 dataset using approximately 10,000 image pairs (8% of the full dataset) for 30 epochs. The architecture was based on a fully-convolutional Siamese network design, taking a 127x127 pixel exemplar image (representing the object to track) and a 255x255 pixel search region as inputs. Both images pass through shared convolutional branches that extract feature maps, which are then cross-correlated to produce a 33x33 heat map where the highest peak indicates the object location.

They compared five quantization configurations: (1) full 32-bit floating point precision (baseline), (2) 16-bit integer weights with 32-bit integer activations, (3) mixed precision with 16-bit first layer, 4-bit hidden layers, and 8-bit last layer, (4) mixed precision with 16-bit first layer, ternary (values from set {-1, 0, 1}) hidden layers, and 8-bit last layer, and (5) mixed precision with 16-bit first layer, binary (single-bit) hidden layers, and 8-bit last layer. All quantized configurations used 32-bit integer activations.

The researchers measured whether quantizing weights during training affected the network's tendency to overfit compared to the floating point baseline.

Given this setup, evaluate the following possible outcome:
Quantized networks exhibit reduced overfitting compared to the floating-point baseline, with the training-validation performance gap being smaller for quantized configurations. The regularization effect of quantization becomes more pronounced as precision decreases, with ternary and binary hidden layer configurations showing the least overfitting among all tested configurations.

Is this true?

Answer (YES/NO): NO